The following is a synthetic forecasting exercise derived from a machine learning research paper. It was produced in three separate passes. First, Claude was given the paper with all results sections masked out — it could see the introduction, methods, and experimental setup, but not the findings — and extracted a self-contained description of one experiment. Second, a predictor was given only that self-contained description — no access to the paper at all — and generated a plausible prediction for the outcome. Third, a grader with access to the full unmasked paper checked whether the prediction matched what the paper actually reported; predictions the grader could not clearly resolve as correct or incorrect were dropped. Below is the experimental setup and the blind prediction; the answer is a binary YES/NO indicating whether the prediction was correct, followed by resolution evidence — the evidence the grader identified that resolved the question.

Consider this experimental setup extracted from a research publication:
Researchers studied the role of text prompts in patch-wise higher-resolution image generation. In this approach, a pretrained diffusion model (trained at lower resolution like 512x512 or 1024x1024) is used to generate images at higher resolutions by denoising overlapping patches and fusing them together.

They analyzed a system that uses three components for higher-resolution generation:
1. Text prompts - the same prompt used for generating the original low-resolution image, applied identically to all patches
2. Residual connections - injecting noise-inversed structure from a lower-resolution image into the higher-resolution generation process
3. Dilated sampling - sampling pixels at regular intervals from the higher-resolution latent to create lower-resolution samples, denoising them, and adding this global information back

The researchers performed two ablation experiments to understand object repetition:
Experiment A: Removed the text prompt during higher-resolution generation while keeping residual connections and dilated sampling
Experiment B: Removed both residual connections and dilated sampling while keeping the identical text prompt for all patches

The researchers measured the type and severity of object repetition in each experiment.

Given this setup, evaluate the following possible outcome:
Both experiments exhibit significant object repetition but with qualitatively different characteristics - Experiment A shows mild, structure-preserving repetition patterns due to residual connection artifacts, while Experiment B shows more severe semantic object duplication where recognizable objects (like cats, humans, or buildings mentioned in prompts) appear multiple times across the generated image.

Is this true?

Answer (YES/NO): NO